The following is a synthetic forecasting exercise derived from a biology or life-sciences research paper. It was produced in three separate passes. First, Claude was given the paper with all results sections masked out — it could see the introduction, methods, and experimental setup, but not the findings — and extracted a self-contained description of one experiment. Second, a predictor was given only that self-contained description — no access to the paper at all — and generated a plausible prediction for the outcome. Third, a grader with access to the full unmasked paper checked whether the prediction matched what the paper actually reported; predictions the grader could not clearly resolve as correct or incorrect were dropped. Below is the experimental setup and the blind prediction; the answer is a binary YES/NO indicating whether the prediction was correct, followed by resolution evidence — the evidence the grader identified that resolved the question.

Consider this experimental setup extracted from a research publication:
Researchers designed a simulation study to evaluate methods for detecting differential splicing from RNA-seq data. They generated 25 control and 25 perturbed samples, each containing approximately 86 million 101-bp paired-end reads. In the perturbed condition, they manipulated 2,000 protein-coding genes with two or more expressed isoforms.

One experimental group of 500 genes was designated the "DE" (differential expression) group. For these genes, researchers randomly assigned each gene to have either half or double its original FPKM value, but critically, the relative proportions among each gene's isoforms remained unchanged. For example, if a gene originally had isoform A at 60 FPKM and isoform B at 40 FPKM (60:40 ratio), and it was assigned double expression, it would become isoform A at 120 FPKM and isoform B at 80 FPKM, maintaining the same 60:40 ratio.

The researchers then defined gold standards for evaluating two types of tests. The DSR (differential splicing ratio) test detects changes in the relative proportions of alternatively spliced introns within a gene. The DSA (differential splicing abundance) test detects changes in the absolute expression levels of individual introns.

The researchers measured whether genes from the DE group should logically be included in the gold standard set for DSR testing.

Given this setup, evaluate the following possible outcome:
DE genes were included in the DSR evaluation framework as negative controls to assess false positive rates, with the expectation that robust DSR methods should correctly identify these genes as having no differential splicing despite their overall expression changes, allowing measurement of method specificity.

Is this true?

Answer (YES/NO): NO